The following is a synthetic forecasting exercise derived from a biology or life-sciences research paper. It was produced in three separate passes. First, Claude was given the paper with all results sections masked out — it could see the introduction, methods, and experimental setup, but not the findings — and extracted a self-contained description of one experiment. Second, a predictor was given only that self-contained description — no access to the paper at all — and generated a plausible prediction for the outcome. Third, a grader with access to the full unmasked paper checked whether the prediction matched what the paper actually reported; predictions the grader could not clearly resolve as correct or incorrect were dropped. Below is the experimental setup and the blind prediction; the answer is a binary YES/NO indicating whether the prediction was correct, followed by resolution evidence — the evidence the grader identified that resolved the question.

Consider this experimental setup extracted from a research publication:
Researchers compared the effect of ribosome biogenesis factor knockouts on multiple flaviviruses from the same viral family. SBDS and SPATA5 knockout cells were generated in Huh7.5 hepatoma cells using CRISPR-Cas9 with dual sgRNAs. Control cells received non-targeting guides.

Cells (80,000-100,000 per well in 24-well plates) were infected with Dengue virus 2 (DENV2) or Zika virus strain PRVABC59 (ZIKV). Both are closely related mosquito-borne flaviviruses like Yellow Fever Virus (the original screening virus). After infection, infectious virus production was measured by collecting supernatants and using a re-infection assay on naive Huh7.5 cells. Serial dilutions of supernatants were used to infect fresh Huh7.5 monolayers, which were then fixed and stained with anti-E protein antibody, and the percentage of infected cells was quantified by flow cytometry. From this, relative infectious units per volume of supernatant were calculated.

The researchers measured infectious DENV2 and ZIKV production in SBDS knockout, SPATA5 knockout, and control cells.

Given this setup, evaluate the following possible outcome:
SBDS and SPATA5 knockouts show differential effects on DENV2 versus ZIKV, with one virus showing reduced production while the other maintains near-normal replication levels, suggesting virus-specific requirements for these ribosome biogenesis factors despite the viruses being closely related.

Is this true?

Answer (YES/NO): NO